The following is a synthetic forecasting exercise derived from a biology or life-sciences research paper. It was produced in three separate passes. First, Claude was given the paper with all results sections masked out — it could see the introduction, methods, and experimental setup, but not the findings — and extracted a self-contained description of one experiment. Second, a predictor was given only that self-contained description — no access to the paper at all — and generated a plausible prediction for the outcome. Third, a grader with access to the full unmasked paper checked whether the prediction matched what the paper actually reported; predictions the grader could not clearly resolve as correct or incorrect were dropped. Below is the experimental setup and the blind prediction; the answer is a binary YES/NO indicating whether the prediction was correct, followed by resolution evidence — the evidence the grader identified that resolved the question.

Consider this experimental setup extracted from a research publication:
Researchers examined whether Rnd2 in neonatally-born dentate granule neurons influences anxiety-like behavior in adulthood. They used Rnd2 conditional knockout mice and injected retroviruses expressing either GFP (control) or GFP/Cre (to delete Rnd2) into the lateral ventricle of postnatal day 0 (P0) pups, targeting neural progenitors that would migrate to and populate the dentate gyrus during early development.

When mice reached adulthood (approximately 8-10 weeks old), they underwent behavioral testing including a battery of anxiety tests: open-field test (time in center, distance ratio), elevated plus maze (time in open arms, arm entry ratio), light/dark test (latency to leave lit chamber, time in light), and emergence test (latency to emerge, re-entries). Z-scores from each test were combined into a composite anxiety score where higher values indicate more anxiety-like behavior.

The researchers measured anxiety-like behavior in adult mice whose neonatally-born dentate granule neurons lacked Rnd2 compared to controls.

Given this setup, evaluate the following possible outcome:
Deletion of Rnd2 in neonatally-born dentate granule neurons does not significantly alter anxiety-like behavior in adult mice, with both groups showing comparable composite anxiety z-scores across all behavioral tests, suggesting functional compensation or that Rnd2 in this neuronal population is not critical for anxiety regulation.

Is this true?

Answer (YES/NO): YES